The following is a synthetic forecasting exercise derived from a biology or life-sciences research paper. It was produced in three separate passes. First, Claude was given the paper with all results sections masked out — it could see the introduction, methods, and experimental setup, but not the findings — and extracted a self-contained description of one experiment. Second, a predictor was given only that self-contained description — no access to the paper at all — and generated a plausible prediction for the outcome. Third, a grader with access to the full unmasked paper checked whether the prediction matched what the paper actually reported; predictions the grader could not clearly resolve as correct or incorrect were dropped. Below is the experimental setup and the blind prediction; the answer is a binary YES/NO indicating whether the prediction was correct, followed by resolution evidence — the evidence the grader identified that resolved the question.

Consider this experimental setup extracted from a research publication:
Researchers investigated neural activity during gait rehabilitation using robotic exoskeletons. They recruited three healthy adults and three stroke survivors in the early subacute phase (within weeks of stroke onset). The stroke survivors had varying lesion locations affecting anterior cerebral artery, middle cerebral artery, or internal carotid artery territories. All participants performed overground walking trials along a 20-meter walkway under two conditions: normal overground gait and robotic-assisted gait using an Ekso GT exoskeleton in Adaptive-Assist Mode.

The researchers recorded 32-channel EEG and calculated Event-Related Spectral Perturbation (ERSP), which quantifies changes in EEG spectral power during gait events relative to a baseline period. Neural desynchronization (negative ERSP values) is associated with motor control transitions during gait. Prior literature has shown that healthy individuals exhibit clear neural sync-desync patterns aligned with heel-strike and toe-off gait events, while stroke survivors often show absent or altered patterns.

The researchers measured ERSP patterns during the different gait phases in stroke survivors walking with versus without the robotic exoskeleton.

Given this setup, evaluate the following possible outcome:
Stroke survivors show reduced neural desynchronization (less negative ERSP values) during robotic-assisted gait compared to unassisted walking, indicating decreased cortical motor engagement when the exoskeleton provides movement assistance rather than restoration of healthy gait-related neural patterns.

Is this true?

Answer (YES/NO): NO